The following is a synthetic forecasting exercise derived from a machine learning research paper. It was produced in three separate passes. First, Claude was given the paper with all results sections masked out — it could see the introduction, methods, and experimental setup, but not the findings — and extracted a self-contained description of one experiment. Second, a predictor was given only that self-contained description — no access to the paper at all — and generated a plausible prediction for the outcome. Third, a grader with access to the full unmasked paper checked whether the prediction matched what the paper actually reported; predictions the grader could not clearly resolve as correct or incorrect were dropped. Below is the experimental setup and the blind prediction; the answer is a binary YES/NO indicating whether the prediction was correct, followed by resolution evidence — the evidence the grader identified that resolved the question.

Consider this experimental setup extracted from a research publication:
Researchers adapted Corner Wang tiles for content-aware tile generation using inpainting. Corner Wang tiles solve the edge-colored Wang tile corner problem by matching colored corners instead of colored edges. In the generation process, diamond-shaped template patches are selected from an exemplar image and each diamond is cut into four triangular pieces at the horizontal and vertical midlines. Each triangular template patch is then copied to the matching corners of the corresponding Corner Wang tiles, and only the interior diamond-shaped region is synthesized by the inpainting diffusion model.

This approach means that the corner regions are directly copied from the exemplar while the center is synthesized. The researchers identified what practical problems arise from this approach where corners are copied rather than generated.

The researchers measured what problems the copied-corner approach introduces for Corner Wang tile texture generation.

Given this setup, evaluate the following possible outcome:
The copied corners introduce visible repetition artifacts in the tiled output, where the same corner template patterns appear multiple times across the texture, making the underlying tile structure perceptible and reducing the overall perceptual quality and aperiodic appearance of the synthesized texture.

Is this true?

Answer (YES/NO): NO